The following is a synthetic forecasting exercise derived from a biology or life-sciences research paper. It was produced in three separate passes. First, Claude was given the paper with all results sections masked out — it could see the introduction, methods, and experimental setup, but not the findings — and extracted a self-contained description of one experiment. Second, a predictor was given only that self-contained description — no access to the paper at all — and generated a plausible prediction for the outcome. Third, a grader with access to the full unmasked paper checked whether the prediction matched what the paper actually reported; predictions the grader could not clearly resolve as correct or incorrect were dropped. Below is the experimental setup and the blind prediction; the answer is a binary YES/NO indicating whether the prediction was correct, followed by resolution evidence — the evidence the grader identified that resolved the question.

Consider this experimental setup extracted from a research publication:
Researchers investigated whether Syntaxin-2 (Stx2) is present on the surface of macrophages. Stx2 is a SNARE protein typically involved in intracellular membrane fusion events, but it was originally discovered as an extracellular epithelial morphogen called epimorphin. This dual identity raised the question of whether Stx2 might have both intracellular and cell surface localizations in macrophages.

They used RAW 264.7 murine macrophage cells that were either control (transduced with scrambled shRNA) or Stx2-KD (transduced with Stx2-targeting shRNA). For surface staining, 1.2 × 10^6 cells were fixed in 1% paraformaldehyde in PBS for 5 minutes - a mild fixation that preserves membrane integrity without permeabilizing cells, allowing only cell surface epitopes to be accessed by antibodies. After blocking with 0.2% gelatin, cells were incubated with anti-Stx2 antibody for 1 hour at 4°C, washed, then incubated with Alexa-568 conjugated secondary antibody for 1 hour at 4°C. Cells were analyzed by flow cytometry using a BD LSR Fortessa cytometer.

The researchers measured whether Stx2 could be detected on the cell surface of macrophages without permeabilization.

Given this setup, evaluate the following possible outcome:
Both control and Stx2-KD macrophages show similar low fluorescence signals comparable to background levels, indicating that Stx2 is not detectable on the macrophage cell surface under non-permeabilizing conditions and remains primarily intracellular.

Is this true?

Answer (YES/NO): NO